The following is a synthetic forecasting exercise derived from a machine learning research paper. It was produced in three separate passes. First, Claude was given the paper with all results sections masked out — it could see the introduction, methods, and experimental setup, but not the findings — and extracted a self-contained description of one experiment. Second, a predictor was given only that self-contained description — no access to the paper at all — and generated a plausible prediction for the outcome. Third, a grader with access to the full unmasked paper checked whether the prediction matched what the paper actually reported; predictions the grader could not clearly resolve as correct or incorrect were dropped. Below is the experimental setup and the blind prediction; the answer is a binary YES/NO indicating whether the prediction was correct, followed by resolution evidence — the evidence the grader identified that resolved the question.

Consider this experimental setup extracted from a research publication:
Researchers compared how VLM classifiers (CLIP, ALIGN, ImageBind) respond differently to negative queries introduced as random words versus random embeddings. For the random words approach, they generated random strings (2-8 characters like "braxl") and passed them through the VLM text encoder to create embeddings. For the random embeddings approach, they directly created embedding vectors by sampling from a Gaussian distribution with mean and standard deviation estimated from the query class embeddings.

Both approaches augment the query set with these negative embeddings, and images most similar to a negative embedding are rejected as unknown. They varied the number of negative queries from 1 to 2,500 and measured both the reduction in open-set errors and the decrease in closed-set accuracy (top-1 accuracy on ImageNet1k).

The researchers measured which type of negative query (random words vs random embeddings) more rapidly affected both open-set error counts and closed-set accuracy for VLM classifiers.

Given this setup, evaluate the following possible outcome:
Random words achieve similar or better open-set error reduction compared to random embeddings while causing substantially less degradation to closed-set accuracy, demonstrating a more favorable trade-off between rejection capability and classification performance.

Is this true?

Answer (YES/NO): NO